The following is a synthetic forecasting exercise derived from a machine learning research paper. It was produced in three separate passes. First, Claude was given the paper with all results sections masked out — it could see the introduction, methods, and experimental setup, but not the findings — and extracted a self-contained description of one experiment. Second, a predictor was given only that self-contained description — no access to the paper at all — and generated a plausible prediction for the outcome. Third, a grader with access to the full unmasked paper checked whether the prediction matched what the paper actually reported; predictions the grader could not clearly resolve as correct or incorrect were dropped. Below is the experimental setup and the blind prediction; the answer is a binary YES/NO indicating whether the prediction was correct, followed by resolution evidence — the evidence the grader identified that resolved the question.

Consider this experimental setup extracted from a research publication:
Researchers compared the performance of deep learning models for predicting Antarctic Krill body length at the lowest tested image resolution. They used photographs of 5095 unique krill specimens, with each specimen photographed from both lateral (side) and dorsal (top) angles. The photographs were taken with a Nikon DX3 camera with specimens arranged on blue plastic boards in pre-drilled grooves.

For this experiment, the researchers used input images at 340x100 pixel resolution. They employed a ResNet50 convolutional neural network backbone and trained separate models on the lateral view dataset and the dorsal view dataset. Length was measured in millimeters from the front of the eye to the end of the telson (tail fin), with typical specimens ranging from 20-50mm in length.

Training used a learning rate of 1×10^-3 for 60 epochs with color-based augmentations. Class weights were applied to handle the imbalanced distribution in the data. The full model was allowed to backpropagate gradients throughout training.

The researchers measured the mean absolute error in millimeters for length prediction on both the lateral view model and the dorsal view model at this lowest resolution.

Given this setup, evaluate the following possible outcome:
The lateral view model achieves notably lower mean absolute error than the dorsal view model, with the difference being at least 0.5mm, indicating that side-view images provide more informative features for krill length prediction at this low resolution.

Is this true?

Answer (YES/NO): YES